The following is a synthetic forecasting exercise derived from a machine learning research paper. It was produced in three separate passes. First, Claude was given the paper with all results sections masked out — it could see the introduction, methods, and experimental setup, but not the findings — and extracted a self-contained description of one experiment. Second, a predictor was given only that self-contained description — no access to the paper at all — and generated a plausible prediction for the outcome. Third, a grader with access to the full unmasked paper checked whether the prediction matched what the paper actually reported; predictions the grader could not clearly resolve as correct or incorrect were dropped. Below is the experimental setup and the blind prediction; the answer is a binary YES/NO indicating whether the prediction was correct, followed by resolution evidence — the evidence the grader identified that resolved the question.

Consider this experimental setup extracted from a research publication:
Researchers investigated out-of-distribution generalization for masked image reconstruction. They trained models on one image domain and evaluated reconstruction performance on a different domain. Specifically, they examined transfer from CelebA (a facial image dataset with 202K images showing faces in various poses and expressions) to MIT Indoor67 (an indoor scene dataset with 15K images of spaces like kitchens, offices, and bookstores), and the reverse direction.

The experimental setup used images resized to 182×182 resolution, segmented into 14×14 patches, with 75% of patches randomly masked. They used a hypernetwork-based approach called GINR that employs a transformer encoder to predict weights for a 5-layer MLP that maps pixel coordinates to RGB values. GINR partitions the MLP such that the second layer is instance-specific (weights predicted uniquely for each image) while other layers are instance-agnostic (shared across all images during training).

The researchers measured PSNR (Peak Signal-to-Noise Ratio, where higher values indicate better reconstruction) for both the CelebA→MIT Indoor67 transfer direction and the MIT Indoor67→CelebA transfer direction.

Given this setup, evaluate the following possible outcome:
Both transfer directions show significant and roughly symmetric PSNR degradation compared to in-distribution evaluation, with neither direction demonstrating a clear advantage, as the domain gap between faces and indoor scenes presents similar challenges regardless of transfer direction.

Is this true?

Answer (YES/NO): NO